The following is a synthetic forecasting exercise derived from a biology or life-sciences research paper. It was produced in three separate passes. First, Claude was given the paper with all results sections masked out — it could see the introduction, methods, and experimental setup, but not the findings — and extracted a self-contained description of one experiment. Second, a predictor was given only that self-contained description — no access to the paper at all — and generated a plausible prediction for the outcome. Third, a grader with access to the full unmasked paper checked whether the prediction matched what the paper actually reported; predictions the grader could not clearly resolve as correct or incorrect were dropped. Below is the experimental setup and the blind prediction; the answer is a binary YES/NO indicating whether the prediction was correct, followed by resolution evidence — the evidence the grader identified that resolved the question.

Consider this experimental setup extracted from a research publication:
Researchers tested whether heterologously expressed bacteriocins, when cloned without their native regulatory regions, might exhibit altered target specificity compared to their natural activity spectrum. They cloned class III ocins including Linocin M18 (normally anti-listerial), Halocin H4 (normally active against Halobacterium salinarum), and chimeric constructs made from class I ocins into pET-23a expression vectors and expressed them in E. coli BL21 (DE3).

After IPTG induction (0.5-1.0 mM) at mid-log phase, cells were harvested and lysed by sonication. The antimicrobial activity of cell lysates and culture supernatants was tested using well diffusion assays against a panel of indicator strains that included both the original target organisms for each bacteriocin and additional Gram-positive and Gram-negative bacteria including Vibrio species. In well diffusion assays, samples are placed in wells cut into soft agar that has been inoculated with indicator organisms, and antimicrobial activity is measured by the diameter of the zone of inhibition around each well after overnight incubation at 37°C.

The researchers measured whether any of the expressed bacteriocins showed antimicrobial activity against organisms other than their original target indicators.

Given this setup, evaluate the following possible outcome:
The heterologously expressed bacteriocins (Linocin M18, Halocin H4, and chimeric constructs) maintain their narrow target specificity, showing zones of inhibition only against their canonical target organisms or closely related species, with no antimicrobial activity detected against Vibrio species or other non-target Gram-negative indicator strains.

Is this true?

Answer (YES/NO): NO